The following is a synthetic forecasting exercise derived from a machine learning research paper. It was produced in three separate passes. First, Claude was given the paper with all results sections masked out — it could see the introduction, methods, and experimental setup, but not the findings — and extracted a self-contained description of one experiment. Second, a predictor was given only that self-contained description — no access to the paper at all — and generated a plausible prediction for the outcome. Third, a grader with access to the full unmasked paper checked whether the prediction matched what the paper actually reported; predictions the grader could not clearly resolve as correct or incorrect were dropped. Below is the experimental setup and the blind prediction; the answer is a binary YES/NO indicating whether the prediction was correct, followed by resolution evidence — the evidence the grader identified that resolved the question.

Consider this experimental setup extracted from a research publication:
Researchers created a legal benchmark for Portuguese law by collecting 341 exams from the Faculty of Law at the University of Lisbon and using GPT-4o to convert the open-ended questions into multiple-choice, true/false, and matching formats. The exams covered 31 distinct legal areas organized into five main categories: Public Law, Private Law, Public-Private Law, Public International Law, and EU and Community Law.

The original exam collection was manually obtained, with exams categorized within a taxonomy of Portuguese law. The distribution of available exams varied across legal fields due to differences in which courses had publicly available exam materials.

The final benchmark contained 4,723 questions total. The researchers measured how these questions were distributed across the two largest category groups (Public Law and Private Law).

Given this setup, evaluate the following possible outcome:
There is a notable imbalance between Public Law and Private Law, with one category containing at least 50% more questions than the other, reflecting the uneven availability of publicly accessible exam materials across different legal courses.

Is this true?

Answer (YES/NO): NO